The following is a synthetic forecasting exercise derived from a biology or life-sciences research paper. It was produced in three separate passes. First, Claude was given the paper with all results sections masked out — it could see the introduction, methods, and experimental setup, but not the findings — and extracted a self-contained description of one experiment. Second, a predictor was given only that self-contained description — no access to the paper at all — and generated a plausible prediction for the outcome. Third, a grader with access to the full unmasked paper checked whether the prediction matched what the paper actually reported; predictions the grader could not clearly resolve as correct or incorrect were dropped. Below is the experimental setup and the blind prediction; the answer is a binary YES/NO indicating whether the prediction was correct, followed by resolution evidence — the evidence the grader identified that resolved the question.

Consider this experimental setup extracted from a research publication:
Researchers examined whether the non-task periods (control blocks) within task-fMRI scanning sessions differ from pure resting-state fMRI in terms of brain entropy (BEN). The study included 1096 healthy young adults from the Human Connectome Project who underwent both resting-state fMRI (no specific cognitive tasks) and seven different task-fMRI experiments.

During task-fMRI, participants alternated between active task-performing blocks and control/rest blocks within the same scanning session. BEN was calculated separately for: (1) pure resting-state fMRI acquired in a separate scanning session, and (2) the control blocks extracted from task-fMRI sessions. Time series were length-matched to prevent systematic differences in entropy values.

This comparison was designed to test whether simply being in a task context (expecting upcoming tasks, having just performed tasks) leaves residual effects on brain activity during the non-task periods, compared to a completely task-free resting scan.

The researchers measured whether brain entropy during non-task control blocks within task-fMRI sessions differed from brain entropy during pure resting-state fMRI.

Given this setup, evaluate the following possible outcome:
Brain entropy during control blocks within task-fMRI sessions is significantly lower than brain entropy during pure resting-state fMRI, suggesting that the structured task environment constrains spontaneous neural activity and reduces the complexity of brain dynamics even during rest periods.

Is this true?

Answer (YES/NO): NO